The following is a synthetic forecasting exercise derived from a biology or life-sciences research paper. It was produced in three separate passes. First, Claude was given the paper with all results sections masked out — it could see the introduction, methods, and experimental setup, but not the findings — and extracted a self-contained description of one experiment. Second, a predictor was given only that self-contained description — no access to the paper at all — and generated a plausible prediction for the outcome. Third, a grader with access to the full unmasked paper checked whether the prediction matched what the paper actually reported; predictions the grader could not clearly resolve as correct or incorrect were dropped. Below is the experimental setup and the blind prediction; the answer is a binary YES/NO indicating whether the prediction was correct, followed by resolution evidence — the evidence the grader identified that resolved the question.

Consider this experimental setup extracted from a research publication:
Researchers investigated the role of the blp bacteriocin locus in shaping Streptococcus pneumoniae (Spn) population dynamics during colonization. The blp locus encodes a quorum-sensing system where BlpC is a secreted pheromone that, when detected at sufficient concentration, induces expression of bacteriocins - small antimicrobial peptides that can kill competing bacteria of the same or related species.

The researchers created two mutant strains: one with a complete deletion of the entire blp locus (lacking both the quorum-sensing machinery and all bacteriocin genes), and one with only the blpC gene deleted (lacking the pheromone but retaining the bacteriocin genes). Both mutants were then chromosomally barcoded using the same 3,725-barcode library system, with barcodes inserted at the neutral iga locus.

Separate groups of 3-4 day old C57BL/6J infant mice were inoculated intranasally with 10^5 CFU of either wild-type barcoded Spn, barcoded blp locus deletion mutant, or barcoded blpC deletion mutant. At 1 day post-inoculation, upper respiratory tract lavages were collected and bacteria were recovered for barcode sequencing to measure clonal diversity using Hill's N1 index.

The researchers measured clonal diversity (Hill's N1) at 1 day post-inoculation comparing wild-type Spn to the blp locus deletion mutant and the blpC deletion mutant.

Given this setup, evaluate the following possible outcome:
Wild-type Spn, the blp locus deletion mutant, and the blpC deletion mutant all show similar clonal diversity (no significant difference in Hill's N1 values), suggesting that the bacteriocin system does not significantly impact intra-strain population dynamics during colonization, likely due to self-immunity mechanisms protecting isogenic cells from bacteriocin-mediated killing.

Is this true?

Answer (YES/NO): NO